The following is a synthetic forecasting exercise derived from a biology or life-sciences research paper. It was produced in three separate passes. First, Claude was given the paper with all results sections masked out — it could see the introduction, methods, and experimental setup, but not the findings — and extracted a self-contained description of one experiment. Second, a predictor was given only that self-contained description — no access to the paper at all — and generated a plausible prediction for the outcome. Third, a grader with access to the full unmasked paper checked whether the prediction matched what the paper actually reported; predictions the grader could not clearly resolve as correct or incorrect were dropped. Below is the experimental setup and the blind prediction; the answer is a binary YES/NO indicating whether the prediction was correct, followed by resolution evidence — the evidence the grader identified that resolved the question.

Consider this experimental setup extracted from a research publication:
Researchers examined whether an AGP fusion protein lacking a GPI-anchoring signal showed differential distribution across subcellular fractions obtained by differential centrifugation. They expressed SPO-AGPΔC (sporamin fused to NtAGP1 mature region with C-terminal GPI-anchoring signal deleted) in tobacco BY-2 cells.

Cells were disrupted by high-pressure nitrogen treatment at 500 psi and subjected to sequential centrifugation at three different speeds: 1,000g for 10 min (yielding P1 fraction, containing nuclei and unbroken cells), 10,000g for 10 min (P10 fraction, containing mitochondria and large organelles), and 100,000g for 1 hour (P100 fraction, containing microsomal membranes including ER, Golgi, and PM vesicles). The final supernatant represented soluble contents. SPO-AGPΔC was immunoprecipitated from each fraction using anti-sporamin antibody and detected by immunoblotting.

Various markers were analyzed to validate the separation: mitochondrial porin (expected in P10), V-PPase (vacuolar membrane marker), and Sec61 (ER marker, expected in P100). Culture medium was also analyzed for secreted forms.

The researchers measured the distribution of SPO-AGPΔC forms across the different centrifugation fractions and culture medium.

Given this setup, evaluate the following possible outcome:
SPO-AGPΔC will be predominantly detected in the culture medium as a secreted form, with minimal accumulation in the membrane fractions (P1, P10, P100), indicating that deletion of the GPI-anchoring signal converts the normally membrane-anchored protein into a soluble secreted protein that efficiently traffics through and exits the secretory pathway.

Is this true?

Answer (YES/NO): NO